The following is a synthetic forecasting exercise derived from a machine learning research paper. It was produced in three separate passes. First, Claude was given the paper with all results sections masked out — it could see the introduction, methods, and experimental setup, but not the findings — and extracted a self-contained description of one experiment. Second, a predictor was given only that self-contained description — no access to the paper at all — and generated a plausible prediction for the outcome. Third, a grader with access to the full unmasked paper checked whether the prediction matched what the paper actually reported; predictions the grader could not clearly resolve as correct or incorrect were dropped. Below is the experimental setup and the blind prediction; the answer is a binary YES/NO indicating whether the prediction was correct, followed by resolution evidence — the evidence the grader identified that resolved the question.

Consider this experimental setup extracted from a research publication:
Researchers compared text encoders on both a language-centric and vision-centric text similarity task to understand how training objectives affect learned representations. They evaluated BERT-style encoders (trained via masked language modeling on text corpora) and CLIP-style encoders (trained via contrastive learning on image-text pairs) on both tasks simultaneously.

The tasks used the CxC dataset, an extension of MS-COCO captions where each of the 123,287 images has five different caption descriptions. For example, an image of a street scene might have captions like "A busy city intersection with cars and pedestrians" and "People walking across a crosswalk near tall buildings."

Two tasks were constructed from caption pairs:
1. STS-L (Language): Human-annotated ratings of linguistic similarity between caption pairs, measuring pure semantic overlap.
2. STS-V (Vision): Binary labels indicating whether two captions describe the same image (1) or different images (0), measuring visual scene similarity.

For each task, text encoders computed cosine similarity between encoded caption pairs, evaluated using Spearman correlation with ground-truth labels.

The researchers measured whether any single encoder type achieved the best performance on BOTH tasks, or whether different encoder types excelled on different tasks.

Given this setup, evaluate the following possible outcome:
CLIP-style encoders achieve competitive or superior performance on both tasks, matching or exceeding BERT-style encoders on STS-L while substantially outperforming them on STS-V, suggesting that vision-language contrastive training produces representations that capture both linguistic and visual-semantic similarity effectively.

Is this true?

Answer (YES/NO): NO